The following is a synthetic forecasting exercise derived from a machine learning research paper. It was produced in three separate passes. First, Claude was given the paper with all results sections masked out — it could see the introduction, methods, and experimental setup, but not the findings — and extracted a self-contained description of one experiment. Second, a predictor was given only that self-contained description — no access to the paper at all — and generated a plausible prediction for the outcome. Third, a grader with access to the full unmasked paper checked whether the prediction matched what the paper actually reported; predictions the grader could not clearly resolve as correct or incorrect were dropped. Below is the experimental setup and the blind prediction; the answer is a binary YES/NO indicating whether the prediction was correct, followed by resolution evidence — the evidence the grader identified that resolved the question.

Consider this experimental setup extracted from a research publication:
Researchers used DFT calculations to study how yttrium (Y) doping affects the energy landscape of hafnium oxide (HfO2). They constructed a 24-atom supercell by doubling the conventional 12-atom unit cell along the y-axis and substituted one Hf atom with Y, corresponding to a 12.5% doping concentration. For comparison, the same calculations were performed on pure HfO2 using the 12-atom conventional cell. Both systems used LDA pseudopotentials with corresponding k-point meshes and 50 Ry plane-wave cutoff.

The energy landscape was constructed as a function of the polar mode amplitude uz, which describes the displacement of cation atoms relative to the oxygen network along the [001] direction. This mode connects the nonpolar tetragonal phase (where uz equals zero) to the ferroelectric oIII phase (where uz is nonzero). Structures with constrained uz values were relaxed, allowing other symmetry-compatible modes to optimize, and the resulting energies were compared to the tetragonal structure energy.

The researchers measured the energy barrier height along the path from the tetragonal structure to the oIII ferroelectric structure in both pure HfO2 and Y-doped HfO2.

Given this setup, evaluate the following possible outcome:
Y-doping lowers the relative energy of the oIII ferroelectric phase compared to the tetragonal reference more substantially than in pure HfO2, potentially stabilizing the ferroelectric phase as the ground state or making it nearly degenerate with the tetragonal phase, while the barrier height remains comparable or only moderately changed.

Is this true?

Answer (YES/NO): NO